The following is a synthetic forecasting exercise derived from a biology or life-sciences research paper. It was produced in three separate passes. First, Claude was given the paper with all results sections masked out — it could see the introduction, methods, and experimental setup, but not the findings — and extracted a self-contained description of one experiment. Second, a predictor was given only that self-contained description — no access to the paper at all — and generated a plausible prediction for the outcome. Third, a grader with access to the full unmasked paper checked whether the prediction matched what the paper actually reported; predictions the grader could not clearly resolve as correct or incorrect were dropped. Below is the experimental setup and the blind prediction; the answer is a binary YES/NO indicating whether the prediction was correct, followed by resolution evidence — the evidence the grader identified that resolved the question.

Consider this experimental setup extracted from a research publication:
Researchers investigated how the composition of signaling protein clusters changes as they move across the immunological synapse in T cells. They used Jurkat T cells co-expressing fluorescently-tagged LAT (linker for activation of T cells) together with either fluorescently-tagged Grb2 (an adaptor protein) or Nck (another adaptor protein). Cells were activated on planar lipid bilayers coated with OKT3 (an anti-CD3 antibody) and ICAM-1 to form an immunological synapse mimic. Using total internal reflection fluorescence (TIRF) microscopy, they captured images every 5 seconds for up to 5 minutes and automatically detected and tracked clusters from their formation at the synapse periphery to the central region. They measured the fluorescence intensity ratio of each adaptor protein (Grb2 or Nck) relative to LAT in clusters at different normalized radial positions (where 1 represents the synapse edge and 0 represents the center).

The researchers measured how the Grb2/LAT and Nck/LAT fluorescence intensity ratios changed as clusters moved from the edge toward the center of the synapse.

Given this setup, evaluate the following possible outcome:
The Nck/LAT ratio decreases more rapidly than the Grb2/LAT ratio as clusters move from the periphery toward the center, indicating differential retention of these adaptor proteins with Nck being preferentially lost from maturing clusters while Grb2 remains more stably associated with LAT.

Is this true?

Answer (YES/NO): YES